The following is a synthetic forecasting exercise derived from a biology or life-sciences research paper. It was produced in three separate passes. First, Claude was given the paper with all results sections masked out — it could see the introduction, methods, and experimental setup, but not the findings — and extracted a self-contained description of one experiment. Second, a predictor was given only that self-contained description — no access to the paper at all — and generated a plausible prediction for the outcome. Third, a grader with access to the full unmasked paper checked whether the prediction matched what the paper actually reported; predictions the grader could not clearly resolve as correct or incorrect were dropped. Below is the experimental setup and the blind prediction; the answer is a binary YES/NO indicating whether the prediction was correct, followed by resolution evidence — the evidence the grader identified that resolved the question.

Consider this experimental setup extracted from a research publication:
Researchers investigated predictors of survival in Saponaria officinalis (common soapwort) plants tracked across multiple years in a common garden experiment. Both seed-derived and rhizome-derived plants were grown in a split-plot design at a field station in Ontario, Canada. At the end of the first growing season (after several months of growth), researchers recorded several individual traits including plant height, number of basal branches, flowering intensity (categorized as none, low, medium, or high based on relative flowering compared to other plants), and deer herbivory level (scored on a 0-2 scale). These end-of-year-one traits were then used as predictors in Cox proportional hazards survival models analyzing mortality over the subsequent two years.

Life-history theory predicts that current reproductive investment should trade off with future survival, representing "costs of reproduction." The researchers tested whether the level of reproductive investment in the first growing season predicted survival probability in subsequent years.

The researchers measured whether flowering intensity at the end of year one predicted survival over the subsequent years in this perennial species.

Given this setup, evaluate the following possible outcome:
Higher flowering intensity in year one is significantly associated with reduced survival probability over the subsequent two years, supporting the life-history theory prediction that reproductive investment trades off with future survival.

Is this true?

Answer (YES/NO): NO